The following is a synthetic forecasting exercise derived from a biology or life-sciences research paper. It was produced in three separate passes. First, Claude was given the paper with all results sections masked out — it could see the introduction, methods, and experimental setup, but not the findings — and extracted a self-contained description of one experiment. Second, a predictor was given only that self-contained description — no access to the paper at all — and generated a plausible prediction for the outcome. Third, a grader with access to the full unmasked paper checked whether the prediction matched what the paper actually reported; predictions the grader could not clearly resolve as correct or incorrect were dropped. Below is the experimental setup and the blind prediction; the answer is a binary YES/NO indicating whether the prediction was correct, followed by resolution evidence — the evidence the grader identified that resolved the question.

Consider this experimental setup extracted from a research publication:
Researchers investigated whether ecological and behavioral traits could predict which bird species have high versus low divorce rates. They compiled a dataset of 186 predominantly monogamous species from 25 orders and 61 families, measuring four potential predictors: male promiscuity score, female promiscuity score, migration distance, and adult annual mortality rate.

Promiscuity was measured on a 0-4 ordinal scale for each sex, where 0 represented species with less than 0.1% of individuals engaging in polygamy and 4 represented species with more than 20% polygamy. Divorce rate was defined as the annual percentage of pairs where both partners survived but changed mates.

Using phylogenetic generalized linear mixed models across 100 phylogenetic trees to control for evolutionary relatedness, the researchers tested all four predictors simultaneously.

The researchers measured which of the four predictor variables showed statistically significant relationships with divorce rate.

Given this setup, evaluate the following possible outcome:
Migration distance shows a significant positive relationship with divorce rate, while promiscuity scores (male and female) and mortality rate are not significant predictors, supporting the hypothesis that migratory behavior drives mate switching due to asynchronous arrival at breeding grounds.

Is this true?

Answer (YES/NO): NO